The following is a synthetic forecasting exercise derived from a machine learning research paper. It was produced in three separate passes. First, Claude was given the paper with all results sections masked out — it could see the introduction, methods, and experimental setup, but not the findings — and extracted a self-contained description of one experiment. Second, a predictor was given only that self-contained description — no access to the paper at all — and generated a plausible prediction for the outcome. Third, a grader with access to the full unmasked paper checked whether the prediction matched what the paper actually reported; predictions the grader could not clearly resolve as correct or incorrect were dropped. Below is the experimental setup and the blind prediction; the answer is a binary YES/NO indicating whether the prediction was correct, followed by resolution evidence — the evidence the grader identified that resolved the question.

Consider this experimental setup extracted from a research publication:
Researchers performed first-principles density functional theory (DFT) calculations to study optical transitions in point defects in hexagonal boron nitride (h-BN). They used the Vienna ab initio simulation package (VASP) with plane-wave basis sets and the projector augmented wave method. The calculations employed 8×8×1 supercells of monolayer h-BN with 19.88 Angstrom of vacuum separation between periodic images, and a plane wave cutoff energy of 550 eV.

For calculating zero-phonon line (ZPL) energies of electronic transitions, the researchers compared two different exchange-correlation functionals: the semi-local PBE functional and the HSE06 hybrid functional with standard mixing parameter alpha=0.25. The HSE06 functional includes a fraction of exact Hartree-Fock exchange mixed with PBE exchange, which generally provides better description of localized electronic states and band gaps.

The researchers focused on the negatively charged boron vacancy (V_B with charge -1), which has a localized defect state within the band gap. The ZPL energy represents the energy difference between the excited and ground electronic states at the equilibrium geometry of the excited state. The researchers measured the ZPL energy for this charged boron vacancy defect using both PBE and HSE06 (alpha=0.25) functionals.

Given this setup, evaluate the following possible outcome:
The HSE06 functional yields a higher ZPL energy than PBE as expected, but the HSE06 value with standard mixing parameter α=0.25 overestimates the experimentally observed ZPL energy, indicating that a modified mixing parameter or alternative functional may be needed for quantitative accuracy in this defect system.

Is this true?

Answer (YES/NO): NO